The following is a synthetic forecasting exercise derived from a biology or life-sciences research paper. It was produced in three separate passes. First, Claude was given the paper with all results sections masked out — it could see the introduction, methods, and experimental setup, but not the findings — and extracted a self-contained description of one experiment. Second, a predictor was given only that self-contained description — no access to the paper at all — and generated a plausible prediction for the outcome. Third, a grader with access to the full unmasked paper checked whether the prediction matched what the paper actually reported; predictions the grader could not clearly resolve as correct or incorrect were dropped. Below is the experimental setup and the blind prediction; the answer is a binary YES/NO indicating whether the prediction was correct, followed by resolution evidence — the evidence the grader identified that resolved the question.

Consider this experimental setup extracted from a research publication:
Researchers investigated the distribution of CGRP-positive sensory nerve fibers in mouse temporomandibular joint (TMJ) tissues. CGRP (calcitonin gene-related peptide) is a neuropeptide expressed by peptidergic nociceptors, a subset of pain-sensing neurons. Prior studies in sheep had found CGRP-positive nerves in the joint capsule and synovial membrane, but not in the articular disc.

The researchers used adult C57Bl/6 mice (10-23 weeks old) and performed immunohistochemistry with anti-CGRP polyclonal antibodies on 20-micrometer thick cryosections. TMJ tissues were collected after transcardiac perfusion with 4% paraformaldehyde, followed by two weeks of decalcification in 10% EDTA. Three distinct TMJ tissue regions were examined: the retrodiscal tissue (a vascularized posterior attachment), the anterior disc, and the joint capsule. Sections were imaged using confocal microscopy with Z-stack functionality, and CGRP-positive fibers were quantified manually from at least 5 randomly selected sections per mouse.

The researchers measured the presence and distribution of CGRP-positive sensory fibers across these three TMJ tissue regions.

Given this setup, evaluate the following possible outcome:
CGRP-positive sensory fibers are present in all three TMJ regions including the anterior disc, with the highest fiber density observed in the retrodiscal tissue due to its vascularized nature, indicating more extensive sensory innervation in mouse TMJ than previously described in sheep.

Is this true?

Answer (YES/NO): NO